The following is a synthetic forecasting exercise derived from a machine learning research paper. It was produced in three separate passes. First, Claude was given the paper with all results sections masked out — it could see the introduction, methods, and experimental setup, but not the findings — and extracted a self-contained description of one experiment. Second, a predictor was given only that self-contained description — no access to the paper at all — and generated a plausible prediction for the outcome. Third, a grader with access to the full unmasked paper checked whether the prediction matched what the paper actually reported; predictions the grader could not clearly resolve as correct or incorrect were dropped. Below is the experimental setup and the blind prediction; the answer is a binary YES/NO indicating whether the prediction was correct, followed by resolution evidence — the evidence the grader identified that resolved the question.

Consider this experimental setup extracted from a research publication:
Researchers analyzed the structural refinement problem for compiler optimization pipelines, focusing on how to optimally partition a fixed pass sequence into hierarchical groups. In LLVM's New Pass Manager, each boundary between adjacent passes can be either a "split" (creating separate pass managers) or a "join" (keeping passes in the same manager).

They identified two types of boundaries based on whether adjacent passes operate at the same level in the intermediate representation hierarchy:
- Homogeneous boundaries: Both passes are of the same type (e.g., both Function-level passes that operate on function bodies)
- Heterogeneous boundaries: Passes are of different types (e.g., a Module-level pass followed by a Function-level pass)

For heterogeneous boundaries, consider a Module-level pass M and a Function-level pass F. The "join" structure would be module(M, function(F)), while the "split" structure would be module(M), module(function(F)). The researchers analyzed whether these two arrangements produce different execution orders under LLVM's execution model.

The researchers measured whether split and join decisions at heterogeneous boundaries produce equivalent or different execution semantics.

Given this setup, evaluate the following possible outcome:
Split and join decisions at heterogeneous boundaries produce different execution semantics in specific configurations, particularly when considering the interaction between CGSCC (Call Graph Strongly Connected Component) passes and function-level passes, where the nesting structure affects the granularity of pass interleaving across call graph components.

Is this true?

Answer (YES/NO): NO